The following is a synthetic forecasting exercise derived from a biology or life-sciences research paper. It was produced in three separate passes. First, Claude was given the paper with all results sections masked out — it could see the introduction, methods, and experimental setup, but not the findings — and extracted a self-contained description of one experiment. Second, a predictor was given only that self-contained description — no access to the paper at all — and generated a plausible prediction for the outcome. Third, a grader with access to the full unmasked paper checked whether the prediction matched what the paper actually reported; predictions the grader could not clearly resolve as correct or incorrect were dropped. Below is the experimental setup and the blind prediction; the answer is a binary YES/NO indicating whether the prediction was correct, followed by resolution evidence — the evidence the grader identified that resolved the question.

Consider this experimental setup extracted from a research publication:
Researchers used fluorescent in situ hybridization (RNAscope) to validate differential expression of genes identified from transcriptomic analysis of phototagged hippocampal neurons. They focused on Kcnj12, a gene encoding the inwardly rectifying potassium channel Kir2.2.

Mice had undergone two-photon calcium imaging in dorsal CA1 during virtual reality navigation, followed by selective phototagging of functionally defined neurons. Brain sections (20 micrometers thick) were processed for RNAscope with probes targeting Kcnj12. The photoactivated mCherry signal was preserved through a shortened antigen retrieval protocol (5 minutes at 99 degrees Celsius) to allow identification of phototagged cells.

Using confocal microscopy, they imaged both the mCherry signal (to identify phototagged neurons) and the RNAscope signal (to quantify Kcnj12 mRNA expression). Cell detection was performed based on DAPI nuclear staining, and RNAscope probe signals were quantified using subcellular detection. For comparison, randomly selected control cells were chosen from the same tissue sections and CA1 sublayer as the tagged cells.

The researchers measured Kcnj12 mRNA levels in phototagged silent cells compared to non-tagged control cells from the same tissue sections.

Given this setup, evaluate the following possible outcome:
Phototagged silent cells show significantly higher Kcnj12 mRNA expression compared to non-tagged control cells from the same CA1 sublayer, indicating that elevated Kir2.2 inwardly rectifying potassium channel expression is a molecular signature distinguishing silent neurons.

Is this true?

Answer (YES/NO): YES